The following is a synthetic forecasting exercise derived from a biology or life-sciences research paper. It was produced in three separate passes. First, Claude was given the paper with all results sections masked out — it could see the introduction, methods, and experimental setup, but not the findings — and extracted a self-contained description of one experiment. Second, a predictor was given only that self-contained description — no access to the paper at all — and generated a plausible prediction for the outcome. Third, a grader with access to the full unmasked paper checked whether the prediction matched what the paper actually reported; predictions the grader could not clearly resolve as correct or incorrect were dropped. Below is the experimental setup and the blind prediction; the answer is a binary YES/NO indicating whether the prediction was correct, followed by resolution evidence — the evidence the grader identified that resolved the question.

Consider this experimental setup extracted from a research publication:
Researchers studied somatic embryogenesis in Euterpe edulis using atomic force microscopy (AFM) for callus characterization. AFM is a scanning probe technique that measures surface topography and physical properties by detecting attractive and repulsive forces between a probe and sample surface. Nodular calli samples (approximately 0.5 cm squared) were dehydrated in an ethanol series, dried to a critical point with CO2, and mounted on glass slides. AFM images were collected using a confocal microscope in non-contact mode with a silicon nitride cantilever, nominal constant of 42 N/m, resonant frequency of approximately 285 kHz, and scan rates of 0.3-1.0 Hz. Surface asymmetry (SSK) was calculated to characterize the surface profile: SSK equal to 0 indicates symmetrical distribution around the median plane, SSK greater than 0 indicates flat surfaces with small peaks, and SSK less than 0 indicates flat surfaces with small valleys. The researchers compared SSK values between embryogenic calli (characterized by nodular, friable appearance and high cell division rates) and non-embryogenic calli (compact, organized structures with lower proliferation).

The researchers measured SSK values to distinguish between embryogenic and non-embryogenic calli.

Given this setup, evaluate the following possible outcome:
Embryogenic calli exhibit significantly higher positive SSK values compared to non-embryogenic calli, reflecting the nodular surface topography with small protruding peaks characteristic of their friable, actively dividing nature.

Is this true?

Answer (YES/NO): YES